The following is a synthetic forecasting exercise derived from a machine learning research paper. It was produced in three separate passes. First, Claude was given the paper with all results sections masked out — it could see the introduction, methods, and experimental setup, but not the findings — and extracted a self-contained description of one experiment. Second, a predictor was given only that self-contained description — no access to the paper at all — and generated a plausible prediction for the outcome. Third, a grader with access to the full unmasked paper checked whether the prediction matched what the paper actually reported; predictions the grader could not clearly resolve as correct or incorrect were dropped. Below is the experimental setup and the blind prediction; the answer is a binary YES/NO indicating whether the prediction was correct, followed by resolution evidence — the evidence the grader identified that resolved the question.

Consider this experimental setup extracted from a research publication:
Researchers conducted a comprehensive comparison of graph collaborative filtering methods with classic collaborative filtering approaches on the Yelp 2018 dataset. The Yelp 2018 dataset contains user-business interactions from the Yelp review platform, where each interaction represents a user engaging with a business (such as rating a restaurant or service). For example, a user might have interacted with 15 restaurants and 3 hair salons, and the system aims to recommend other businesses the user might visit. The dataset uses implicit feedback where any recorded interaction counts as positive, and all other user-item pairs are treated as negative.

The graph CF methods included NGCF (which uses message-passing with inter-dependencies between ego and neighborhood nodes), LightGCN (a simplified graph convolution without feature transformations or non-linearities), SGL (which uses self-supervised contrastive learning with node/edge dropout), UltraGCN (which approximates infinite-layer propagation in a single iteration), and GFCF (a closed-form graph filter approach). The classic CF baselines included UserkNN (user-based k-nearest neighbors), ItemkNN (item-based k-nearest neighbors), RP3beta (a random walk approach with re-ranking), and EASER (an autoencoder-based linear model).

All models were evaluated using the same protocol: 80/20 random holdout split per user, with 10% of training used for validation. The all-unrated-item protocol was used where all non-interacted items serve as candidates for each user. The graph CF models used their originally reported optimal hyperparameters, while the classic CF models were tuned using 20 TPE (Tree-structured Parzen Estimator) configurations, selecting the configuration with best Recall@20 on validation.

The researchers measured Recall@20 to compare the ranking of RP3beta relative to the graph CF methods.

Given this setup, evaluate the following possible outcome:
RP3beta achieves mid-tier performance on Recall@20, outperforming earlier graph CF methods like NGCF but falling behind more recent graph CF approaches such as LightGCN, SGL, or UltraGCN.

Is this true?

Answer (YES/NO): NO